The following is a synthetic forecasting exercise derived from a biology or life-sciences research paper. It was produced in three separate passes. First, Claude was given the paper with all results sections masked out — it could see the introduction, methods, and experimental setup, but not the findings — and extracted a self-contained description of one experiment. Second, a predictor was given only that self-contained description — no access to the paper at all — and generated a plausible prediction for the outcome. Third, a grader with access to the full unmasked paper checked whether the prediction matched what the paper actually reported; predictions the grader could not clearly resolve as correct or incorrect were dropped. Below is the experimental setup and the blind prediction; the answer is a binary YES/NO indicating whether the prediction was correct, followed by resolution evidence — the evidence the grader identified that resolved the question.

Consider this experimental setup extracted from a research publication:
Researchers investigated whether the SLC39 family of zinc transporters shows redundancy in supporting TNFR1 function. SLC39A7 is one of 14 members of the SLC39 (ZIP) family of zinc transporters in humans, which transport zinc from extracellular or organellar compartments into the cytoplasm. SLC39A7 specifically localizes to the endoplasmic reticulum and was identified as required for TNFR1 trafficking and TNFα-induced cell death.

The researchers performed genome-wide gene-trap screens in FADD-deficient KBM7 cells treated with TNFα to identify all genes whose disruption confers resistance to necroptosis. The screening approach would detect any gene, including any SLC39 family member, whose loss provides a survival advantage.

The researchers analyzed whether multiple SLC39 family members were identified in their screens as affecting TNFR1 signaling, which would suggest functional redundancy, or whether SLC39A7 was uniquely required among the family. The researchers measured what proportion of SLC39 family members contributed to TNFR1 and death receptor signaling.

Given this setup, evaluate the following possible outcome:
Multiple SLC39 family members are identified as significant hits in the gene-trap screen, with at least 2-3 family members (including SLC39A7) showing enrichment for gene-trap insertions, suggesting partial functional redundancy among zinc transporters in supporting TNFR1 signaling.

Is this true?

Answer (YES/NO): NO